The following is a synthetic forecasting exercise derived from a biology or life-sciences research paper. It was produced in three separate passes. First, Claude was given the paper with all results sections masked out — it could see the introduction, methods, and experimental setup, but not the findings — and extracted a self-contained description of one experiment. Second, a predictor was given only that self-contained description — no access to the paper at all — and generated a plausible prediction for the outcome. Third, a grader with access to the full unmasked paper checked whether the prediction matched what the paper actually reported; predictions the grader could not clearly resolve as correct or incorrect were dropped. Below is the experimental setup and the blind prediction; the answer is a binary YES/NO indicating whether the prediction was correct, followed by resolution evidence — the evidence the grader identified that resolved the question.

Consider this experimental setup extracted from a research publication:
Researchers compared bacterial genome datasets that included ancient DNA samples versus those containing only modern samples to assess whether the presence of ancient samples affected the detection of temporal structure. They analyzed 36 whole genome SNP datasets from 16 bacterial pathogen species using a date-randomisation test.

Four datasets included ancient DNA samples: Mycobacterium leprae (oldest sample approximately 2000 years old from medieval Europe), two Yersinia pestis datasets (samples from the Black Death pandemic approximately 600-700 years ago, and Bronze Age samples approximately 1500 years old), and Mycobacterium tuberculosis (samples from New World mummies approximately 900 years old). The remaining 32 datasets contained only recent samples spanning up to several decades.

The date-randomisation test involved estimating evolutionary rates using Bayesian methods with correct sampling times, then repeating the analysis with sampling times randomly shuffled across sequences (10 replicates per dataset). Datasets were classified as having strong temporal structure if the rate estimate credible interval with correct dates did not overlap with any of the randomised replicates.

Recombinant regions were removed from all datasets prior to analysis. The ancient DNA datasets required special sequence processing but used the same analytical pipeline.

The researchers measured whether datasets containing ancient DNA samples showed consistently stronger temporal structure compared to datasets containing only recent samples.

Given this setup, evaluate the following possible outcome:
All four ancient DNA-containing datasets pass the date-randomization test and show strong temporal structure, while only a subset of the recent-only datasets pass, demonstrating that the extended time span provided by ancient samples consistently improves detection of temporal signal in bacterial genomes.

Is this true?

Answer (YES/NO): NO